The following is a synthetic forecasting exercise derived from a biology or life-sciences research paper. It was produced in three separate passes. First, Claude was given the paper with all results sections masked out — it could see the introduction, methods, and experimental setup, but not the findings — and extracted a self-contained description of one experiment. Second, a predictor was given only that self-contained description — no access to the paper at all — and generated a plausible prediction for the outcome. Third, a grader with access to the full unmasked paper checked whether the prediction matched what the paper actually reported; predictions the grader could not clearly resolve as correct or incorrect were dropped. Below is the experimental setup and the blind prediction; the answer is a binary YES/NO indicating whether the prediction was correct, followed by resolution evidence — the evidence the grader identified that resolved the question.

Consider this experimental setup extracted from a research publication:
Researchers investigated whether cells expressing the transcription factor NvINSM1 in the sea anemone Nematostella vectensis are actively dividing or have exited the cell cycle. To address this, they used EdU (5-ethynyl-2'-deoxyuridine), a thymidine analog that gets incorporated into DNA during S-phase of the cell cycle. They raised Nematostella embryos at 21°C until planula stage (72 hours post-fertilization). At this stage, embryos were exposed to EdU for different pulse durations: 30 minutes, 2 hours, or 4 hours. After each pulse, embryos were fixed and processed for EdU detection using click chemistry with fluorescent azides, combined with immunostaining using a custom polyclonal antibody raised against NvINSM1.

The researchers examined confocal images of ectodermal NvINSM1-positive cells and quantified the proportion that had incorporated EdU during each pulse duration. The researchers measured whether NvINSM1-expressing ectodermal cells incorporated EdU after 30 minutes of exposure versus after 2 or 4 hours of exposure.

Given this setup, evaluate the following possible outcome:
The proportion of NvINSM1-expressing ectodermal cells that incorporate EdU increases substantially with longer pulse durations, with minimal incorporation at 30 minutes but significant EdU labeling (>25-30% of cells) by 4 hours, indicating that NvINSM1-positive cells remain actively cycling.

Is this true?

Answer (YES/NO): NO